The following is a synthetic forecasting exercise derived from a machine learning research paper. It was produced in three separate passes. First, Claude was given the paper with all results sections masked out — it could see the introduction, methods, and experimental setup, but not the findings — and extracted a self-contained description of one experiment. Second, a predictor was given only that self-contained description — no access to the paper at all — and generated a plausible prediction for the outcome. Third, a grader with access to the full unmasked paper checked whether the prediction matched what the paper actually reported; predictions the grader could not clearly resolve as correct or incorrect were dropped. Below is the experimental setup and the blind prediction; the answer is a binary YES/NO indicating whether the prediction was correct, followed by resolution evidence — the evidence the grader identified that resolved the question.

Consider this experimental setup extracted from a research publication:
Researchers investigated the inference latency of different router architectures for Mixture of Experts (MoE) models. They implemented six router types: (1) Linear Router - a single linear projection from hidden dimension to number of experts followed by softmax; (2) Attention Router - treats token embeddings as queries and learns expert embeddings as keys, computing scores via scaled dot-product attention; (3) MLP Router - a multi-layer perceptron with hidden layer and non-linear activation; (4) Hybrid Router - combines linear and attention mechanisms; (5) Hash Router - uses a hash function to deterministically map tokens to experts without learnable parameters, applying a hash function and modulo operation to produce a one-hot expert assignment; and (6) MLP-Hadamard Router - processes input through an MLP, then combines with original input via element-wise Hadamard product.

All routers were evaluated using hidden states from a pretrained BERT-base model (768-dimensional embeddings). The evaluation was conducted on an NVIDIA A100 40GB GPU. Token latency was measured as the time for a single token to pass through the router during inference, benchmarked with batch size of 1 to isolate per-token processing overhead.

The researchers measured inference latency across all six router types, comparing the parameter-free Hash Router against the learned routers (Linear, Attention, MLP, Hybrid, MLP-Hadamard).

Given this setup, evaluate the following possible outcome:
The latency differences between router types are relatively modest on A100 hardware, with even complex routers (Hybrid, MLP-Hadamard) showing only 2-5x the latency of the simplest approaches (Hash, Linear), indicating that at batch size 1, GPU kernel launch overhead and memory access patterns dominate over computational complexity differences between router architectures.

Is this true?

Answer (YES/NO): NO